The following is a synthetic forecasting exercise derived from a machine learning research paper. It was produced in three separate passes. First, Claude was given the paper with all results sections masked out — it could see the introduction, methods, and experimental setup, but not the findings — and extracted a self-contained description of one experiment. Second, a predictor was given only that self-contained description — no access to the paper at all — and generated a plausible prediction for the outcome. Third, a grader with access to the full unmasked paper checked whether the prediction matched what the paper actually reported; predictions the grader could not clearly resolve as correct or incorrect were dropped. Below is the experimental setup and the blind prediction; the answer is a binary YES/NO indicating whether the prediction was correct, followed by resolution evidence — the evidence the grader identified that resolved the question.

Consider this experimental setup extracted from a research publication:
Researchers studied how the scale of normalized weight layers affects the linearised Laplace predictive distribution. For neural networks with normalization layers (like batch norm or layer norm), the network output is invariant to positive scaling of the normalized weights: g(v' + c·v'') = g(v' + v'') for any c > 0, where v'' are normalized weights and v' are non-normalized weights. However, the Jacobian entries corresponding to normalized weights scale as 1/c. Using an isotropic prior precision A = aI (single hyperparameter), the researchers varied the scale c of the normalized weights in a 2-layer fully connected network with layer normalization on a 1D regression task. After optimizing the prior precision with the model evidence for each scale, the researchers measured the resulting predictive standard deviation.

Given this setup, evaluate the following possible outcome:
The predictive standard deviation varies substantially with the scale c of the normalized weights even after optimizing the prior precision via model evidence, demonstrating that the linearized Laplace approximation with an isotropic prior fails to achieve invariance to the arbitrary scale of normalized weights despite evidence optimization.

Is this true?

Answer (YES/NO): YES